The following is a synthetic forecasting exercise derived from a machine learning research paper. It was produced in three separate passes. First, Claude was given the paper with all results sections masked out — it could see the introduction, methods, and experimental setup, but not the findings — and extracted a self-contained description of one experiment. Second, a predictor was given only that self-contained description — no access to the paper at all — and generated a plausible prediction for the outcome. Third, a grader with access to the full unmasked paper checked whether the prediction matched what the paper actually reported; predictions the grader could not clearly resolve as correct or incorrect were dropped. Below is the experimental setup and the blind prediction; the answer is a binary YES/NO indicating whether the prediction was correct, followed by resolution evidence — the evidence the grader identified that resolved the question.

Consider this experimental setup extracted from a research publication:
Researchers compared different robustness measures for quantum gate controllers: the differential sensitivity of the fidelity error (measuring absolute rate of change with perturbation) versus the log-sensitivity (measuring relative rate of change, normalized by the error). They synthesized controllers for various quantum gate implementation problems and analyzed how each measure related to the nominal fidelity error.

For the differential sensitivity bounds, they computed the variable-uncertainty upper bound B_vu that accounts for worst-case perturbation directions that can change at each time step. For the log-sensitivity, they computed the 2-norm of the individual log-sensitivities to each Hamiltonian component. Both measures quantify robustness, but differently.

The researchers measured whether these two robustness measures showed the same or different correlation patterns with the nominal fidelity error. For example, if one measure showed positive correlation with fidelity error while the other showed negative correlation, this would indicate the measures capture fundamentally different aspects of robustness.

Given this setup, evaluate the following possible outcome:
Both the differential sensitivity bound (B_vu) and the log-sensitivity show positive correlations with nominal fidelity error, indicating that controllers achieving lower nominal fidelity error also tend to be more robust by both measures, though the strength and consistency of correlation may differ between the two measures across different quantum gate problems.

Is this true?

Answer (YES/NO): NO